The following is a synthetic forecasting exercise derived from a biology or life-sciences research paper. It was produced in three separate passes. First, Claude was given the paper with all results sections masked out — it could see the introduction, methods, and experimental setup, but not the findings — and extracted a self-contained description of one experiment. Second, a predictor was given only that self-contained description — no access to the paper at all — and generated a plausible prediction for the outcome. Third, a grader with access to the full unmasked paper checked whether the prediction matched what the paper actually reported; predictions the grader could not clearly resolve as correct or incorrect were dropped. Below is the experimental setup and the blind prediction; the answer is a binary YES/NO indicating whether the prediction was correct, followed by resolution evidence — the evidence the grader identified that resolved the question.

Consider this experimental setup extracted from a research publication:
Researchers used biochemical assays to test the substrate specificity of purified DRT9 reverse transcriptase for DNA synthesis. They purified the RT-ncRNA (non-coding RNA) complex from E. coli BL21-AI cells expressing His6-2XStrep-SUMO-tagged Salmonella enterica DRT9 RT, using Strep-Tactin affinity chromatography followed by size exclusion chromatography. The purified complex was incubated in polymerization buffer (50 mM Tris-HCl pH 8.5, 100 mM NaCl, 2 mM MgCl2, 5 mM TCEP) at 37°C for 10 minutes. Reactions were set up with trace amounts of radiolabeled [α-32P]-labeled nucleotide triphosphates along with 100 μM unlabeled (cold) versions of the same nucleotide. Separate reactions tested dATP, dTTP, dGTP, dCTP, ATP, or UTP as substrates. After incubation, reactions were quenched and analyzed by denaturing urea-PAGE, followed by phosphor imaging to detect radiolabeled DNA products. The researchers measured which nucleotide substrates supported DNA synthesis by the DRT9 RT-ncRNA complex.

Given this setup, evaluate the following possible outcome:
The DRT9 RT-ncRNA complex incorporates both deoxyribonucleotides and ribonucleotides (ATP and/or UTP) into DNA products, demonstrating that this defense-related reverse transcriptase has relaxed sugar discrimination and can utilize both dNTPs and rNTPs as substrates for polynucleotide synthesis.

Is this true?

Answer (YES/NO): NO